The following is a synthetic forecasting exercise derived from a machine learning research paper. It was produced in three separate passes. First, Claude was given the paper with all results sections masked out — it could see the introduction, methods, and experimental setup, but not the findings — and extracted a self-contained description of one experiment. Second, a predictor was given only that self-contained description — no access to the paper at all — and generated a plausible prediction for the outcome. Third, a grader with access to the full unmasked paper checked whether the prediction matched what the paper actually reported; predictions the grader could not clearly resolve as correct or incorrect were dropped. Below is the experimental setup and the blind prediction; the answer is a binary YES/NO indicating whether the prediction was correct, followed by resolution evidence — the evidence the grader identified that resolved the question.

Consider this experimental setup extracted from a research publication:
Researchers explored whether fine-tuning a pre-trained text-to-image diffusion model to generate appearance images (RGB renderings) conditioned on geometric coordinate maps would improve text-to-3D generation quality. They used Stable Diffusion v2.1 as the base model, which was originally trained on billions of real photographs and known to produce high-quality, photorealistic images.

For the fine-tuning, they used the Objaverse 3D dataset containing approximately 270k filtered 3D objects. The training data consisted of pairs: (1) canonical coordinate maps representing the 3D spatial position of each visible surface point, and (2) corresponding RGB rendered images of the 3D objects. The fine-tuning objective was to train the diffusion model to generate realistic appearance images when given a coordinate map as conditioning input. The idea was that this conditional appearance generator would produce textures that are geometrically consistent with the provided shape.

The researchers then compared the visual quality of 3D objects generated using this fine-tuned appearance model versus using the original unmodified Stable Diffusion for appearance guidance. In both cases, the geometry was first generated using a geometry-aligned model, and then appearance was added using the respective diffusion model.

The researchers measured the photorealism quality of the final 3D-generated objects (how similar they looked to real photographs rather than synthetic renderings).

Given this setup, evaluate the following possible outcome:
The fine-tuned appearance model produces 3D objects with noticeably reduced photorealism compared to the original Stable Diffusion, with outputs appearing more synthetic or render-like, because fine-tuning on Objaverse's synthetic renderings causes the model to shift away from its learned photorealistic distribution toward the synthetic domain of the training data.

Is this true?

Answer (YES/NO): YES